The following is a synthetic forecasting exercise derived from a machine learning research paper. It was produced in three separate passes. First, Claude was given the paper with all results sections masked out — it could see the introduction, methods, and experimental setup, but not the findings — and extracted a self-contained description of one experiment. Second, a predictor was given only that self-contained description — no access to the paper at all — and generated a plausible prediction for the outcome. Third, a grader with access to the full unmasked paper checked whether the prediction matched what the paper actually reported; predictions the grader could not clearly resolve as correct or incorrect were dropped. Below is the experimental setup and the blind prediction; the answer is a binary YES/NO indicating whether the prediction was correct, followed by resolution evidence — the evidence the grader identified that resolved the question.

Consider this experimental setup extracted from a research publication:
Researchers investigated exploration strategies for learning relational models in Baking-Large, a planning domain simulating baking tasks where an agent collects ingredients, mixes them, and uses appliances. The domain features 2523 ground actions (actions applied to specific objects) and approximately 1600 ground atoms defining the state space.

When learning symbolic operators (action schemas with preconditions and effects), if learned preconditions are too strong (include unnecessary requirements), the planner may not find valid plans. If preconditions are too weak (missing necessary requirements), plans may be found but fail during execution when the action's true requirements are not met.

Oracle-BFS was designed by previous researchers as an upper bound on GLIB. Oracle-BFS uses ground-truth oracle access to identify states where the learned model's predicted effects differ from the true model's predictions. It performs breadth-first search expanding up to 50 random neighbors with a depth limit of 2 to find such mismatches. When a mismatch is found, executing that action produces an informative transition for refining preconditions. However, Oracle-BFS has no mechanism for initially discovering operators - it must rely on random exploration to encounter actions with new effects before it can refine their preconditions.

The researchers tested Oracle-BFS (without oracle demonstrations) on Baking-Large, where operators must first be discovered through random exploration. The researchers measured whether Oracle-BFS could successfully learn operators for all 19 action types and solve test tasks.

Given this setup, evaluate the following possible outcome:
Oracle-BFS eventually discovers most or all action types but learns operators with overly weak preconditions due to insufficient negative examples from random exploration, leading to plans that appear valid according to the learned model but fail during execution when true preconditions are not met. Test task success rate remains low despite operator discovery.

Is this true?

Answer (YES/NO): NO